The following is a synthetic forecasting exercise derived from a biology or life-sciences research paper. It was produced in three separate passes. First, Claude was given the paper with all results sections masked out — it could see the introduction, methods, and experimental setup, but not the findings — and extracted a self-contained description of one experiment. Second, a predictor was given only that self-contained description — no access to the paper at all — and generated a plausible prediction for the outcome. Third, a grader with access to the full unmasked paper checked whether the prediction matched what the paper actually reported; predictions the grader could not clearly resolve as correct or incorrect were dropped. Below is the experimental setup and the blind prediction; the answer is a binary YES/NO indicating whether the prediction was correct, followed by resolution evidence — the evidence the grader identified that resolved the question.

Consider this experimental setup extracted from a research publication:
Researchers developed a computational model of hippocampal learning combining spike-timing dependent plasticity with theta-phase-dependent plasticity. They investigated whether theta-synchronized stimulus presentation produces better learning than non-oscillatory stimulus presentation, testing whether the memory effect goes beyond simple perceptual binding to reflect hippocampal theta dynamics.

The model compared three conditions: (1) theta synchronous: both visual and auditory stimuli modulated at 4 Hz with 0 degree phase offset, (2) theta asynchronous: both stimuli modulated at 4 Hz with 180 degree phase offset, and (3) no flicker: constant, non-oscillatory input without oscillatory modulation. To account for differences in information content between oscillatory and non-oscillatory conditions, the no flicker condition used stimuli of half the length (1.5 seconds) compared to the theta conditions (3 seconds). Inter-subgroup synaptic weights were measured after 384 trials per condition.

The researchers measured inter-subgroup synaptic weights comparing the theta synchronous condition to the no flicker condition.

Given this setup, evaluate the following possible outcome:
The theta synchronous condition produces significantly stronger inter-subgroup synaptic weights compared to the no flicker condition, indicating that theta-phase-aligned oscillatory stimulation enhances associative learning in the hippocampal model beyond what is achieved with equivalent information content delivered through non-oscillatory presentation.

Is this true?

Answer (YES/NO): YES